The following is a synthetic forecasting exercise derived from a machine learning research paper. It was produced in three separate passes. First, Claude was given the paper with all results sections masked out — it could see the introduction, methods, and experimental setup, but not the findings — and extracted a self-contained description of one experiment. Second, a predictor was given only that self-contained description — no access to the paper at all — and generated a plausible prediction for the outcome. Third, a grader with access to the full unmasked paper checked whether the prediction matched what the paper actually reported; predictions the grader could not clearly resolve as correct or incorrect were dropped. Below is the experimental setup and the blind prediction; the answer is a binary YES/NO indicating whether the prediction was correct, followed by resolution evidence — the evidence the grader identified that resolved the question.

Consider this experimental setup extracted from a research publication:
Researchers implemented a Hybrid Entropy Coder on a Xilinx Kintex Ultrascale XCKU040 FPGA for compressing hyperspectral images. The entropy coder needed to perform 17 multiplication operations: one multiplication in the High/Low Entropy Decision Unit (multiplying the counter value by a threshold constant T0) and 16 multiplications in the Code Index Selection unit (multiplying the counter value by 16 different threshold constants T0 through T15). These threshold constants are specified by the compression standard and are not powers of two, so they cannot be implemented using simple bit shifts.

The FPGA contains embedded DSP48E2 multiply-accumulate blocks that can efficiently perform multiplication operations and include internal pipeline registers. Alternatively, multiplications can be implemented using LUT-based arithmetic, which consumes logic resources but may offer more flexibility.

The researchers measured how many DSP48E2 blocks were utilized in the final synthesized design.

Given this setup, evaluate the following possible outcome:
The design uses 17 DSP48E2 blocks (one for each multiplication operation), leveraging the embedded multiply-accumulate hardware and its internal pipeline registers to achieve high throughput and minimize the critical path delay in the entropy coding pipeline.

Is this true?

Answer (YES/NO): YES